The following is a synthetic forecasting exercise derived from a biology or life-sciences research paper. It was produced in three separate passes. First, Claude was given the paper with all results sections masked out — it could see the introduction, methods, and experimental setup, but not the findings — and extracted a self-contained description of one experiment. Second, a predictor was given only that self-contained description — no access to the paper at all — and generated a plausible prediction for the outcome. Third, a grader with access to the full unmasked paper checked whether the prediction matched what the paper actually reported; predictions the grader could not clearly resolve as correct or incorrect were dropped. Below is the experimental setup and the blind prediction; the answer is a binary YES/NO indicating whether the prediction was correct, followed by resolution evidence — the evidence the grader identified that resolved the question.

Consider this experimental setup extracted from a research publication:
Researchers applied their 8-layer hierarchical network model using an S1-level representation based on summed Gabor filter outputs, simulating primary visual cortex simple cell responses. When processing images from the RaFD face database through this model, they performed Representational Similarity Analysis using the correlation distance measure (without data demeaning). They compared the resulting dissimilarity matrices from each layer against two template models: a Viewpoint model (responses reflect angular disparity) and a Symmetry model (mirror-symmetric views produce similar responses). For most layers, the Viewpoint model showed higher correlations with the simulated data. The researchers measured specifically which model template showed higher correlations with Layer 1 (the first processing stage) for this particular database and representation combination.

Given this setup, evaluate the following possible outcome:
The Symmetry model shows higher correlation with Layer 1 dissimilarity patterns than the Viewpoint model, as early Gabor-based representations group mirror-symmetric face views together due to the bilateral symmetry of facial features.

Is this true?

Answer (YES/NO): YES